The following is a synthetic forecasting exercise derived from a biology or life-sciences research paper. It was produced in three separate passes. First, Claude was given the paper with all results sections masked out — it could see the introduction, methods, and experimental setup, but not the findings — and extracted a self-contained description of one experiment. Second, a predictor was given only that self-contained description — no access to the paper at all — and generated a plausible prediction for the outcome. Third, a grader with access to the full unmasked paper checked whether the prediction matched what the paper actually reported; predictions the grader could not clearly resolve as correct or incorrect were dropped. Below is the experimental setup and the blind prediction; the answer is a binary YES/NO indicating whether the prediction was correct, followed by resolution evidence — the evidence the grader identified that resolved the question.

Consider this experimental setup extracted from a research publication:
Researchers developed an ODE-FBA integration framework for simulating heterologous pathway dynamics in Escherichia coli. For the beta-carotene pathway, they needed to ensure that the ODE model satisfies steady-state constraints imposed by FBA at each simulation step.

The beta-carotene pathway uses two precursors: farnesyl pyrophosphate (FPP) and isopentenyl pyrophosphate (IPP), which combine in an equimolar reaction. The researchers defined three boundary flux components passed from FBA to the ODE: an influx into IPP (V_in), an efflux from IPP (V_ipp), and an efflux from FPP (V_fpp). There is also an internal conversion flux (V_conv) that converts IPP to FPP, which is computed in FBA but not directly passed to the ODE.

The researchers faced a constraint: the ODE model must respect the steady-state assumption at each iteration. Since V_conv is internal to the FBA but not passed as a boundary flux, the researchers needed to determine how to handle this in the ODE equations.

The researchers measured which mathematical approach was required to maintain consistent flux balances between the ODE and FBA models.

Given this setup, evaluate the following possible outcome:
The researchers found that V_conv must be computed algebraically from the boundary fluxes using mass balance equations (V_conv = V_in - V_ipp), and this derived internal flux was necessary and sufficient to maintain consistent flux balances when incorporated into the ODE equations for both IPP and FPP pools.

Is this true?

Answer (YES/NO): NO